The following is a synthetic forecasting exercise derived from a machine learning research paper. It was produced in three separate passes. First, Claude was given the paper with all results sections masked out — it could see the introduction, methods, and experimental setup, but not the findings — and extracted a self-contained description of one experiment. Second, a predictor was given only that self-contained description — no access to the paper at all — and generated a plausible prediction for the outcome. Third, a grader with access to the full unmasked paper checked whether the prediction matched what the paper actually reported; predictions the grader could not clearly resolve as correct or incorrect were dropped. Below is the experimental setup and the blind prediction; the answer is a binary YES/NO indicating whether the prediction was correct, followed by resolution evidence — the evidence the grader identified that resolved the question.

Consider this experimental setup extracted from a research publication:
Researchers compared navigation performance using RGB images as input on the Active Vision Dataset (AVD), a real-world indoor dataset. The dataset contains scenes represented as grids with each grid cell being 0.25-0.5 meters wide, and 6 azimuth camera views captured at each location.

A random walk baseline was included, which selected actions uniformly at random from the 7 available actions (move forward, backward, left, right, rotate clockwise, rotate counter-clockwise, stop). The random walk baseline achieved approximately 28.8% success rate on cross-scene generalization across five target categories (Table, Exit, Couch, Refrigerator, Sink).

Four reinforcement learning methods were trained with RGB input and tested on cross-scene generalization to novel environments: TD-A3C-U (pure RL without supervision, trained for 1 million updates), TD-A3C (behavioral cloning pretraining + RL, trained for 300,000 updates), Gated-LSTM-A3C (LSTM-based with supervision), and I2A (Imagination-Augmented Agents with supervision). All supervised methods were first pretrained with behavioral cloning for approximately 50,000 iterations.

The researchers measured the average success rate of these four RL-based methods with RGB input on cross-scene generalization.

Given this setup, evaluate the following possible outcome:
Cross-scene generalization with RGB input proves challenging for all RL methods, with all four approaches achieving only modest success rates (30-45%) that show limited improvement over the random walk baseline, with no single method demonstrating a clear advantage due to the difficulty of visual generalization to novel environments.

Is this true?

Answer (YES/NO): NO